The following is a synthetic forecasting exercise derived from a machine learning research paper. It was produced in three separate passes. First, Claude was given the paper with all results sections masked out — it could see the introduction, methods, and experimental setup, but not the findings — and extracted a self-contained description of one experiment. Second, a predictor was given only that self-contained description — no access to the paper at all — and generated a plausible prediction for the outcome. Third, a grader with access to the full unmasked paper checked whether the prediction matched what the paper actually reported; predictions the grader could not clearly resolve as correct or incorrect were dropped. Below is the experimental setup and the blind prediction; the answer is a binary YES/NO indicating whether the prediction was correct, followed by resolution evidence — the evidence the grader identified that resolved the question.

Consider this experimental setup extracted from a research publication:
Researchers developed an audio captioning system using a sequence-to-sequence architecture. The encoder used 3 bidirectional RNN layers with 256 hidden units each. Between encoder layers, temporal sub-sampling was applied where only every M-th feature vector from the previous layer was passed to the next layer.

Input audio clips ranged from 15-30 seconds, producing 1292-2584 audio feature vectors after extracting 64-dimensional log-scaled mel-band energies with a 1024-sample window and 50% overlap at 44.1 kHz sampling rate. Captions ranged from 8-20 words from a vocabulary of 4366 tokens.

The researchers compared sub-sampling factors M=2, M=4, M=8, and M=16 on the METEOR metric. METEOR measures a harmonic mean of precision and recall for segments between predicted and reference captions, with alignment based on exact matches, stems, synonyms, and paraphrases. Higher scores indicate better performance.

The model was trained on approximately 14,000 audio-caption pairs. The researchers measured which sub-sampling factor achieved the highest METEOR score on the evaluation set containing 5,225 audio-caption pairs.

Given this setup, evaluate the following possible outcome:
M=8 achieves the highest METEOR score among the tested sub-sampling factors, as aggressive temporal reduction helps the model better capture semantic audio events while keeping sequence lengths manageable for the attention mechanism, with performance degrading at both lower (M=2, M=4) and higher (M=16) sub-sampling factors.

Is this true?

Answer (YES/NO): NO